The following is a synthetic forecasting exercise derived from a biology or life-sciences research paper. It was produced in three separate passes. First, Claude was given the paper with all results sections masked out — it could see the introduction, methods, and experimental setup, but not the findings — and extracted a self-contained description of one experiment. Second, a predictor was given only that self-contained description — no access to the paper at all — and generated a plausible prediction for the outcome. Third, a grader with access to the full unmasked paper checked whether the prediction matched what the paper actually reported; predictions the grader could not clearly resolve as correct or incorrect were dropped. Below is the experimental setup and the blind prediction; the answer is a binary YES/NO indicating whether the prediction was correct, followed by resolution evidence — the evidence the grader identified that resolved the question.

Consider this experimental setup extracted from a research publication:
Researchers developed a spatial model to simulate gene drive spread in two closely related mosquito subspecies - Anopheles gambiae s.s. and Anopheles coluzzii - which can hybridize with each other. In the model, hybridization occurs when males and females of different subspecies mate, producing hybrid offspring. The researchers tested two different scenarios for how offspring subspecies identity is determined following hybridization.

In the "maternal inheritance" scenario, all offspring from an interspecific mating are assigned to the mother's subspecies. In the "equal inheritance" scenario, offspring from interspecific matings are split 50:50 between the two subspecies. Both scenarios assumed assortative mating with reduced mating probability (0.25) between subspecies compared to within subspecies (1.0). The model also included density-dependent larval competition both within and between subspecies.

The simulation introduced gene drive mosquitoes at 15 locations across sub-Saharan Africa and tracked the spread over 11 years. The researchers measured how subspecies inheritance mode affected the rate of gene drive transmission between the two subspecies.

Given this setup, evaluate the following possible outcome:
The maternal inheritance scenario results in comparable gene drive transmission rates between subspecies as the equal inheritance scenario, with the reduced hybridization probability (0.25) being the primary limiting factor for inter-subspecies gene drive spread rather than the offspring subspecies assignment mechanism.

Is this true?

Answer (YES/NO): NO